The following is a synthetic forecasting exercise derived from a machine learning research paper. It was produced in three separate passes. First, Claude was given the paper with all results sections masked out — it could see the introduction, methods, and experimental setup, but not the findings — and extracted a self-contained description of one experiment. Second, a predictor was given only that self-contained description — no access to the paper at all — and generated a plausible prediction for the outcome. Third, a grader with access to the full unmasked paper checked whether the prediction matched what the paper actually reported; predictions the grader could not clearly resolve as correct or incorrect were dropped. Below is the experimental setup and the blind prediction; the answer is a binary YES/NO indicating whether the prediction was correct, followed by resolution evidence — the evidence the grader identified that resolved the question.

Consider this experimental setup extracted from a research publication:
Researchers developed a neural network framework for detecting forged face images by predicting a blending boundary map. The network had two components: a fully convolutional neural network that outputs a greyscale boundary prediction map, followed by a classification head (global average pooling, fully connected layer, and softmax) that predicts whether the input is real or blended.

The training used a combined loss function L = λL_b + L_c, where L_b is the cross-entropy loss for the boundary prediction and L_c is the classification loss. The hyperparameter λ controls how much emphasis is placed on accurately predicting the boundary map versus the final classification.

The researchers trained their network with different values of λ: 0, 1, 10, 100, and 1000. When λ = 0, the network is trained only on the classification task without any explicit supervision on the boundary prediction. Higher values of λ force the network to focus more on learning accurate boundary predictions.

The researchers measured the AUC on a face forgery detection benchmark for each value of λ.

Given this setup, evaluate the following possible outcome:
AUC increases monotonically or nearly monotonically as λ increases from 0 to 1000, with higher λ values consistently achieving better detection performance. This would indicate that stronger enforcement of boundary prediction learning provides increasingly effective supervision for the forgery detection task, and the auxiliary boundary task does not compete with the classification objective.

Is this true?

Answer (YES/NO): YES